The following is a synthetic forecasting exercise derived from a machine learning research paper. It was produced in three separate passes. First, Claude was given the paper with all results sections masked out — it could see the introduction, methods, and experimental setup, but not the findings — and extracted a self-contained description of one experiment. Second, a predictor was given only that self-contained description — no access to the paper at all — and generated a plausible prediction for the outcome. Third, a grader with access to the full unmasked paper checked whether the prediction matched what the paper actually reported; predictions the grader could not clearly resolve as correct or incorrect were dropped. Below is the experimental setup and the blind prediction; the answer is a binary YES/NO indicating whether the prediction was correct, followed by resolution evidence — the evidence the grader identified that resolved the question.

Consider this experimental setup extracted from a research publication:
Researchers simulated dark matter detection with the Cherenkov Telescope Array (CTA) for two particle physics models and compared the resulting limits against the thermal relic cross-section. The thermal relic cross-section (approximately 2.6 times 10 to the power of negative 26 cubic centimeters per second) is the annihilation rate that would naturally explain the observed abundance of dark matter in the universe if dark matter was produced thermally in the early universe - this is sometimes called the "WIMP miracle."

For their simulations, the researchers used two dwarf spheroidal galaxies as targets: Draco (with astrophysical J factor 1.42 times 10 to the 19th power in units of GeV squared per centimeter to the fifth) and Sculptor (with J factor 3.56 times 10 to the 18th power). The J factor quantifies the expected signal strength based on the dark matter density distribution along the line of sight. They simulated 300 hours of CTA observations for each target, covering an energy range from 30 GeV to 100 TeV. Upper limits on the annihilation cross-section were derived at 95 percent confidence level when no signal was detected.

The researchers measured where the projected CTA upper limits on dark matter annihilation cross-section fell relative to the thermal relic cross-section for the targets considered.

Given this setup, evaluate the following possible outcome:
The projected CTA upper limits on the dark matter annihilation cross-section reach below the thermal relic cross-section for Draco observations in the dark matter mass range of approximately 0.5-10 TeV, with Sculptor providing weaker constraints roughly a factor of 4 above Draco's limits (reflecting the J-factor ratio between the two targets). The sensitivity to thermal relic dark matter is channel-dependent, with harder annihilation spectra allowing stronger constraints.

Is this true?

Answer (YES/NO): NO